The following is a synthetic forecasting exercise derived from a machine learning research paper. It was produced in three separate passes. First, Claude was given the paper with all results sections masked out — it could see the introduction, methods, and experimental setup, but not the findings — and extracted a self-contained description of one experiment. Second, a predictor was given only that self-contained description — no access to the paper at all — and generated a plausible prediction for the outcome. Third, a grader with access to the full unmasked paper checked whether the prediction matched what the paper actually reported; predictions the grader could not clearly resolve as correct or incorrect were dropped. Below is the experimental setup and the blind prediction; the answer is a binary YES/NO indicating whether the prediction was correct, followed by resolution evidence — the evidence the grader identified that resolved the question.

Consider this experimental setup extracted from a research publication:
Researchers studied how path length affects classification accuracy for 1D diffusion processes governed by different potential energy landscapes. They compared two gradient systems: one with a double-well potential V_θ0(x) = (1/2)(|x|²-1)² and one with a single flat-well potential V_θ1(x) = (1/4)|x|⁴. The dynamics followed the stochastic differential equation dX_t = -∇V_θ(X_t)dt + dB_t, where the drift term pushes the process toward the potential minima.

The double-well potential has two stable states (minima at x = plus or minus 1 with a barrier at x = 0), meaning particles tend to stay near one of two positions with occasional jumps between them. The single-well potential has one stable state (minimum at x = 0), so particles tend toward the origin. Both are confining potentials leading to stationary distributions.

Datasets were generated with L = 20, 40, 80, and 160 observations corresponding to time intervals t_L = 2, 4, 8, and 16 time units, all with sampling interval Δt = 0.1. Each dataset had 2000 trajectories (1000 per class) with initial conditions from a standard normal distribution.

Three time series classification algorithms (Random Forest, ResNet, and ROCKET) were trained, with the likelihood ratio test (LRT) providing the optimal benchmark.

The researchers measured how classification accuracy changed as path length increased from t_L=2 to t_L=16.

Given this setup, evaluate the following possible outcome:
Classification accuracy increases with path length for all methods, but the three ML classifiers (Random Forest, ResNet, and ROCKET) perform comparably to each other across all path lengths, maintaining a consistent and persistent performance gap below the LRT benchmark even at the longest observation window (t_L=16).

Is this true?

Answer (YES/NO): YES